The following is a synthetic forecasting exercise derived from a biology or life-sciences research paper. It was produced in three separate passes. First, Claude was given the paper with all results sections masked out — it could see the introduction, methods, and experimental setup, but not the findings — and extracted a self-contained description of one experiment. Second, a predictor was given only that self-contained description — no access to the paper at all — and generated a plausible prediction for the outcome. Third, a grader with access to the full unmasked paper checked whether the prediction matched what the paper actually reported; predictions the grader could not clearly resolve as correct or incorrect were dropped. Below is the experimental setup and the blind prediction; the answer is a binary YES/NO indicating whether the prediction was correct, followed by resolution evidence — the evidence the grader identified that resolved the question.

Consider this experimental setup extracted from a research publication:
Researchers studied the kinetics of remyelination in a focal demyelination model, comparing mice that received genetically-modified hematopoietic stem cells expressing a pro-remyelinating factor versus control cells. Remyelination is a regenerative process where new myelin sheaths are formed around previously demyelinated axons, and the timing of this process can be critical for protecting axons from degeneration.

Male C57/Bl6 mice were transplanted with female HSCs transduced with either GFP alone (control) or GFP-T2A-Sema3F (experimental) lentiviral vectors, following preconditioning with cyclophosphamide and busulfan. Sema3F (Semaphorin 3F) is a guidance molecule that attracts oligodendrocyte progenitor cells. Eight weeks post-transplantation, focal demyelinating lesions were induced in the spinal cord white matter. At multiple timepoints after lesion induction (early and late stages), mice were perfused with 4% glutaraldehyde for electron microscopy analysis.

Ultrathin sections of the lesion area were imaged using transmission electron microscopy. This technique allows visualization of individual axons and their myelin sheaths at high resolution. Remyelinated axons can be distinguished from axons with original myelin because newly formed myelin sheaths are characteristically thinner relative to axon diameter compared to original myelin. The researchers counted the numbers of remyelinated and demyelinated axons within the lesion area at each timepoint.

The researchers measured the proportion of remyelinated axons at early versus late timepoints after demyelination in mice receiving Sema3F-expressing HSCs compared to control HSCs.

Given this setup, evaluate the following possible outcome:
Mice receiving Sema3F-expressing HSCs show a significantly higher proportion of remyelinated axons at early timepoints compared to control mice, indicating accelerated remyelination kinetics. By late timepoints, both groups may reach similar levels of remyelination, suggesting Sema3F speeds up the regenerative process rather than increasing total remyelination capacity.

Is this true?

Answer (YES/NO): YES